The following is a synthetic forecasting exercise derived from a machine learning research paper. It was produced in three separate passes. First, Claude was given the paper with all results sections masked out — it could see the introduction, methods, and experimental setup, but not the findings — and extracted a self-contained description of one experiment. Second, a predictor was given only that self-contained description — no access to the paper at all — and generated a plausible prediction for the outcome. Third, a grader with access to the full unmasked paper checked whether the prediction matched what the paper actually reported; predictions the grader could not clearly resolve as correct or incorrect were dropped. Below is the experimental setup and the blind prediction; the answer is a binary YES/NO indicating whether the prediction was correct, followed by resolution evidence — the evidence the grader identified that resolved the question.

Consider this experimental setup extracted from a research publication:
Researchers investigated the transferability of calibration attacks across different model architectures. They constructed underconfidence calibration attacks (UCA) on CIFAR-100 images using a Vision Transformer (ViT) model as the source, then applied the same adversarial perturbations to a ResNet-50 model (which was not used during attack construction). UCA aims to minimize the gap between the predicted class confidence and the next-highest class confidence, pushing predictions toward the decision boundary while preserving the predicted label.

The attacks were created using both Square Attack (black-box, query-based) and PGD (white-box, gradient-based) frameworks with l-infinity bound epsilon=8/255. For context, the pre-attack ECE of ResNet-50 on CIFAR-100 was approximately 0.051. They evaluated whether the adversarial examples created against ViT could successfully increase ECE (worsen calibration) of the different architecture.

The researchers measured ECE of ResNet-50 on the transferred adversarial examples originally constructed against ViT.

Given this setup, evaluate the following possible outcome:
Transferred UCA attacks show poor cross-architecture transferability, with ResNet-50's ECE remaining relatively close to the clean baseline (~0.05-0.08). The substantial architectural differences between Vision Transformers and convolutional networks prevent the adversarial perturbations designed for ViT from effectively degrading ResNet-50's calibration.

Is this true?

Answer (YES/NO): NO